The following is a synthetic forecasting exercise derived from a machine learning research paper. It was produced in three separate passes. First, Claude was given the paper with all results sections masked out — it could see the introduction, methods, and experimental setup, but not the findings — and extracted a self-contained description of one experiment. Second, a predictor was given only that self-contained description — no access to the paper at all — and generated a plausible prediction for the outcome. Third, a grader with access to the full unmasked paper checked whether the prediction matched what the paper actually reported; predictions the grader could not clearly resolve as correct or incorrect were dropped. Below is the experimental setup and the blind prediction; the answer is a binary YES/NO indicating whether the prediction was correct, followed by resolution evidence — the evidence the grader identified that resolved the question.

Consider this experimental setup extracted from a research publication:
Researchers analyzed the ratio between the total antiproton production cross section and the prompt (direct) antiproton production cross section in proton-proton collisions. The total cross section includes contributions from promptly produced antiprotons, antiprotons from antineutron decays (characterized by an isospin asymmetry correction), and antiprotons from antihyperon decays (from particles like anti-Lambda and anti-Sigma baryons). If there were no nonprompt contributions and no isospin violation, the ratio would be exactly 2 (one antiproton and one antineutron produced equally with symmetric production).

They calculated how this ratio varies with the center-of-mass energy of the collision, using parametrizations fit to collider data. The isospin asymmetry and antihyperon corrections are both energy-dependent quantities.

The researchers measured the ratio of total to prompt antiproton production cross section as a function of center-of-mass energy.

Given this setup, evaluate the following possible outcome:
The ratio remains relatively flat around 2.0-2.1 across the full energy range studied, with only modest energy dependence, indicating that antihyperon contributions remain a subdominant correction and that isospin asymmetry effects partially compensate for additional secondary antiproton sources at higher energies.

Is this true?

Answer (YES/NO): NO